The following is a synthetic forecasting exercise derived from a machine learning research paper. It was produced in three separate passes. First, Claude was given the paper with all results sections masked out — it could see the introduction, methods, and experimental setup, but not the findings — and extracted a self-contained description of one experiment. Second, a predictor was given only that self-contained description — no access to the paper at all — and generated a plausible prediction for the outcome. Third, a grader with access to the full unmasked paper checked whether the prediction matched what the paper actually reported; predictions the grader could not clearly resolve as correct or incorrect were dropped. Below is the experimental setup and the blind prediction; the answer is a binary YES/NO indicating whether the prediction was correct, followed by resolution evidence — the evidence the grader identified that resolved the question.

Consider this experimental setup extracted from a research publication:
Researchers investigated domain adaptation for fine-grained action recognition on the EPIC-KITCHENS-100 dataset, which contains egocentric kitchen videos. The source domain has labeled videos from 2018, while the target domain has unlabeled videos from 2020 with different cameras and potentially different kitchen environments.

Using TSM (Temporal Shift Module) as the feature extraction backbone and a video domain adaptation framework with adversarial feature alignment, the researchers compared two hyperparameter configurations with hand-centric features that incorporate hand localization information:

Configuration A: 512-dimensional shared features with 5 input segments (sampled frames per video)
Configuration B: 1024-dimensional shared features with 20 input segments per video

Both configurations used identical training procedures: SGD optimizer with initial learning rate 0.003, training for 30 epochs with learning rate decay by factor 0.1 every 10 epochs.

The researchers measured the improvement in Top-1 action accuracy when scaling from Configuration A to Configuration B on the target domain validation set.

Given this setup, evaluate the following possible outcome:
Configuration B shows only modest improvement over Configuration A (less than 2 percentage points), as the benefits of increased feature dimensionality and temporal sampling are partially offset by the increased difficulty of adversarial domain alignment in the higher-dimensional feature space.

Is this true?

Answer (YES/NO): NO